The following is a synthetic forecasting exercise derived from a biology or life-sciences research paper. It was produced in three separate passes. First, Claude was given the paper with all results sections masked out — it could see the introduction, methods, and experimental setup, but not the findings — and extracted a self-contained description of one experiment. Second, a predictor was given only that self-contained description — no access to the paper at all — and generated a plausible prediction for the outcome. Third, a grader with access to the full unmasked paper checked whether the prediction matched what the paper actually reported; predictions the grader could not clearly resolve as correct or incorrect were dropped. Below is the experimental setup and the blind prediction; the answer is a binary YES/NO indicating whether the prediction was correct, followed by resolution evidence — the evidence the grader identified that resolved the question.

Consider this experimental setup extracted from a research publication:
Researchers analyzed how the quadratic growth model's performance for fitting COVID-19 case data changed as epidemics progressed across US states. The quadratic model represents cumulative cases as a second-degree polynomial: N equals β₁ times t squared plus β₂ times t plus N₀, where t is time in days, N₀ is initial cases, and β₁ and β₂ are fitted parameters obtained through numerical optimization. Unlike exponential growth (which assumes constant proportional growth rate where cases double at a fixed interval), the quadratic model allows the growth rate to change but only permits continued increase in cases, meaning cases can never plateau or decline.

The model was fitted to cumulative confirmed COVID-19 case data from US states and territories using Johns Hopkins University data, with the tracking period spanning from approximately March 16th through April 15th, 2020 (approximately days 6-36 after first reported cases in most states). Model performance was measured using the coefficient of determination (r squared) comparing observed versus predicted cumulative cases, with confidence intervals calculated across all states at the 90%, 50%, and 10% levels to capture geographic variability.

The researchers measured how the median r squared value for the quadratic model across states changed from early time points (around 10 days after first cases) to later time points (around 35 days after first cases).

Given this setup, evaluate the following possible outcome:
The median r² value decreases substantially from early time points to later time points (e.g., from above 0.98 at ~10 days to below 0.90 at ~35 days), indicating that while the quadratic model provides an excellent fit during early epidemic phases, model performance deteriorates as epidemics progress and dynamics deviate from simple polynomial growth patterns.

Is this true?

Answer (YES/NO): NO